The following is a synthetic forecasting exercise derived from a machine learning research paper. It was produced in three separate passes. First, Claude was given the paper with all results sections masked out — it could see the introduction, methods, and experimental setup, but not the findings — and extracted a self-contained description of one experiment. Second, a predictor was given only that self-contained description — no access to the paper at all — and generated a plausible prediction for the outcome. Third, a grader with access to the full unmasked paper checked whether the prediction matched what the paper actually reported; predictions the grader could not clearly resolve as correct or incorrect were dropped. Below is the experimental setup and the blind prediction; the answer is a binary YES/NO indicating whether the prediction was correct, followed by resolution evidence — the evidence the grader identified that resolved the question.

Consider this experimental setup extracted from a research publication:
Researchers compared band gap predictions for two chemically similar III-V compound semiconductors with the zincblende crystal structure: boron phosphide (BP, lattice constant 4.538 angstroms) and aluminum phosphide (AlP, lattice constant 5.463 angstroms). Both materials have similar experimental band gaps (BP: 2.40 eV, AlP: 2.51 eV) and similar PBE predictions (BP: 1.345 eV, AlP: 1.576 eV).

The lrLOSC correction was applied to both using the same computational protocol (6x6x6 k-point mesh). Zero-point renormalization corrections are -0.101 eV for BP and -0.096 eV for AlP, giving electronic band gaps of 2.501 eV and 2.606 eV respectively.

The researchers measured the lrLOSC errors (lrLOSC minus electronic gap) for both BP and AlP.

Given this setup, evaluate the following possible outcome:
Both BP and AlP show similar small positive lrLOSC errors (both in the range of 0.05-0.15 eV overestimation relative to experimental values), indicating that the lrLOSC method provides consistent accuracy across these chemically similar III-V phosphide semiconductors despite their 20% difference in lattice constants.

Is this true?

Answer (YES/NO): NO